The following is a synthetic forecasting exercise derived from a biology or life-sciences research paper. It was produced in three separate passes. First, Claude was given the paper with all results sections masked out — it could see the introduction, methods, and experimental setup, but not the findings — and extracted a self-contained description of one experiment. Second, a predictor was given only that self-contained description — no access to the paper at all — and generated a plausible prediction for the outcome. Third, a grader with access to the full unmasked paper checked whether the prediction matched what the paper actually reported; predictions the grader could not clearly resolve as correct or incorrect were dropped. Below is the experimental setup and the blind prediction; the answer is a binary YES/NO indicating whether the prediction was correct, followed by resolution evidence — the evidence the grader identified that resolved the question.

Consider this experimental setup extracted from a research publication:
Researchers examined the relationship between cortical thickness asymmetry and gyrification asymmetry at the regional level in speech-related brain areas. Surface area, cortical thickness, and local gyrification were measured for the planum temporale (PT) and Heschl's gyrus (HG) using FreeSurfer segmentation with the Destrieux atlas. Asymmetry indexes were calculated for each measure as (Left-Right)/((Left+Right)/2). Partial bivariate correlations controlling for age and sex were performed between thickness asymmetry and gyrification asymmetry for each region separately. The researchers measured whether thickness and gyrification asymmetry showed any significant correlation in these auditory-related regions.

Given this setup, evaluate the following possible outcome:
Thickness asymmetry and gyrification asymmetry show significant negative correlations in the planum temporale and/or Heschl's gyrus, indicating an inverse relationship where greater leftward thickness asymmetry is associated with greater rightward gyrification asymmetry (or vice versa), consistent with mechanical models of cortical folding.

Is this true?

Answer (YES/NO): YES